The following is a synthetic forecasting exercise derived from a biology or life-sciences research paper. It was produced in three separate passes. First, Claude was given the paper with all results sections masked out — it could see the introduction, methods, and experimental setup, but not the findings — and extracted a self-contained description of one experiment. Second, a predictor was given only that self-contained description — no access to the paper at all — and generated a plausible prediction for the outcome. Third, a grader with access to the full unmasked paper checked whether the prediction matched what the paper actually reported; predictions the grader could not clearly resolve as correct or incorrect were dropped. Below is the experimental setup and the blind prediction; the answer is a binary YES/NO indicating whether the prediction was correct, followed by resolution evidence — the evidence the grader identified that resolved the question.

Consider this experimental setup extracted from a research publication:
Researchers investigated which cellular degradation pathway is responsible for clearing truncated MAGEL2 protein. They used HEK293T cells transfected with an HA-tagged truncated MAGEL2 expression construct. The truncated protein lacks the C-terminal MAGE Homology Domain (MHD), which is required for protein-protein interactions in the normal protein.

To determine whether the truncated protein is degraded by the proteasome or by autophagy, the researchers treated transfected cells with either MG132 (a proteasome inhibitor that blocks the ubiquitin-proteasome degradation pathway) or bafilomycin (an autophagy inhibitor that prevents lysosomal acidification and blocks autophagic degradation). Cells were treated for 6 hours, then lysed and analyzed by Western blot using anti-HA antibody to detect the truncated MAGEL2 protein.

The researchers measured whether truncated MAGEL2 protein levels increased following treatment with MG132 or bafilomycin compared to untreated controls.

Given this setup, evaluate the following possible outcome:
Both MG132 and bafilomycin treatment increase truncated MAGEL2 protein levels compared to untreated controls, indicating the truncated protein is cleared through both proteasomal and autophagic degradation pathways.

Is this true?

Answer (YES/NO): NO